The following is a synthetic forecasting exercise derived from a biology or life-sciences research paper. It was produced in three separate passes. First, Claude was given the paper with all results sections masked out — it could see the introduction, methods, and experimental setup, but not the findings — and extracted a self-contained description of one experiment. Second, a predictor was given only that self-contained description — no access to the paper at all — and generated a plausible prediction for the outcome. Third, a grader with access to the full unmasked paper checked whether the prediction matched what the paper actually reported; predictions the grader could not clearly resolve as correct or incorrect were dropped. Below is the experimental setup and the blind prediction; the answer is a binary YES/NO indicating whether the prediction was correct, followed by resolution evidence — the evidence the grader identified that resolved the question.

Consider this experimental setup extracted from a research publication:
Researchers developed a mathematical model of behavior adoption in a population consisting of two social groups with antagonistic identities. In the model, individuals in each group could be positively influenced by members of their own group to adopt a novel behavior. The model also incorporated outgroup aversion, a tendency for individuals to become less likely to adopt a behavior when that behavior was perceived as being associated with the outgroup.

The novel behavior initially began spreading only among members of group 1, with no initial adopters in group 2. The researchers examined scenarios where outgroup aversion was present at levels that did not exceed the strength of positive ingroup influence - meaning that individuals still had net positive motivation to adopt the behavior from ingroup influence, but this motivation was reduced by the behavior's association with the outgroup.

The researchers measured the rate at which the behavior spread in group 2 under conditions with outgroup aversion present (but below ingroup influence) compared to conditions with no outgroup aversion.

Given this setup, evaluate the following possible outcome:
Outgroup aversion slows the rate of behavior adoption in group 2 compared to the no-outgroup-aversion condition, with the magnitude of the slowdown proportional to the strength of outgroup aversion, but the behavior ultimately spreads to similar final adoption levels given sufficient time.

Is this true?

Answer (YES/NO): NO